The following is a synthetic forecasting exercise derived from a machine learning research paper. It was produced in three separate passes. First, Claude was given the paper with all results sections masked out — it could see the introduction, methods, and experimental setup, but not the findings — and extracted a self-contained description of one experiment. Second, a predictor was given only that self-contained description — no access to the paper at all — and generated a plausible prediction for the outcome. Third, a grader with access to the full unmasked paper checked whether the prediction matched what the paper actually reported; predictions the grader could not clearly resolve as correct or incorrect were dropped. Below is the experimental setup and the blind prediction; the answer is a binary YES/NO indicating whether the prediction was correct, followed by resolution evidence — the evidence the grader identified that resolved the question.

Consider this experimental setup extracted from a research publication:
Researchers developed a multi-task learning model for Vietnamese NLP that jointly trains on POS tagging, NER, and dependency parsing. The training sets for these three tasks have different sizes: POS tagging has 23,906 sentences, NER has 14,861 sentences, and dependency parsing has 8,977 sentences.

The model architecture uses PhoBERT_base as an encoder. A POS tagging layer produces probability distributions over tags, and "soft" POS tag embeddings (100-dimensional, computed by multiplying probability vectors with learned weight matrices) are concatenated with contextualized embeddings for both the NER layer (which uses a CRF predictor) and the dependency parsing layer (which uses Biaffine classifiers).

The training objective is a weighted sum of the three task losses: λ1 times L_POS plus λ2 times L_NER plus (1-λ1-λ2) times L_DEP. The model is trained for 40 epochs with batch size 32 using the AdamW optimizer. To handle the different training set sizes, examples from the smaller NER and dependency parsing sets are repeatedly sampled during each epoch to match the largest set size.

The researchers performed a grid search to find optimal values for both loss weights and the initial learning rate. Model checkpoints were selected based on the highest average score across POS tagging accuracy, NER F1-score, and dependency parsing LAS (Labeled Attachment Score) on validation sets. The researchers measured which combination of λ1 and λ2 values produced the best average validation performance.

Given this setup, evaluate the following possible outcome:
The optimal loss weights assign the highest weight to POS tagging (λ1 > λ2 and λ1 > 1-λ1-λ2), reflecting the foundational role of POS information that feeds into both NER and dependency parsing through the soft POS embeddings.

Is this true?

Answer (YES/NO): NO